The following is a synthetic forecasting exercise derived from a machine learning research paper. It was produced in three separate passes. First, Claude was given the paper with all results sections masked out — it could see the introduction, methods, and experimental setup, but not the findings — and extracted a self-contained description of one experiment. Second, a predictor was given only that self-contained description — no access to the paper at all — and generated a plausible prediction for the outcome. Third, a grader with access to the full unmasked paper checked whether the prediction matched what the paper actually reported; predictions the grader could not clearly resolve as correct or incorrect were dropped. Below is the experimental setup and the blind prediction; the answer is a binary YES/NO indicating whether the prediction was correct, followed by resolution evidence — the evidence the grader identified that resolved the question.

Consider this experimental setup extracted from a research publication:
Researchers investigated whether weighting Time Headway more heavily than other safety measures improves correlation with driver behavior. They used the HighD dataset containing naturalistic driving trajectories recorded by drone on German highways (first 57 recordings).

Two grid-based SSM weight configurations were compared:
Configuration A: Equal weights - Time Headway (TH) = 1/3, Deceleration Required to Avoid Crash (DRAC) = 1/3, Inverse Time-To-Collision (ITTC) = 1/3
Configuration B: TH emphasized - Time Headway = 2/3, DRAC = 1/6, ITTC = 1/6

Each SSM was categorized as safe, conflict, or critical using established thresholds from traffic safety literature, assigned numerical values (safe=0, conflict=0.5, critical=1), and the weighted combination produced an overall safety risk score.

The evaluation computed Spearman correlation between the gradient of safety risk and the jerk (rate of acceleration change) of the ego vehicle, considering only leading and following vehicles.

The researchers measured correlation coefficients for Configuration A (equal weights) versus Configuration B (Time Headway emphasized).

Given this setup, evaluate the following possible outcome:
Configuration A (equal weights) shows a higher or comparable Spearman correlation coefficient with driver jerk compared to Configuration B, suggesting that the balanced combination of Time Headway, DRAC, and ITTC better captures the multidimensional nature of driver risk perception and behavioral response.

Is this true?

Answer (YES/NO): YES